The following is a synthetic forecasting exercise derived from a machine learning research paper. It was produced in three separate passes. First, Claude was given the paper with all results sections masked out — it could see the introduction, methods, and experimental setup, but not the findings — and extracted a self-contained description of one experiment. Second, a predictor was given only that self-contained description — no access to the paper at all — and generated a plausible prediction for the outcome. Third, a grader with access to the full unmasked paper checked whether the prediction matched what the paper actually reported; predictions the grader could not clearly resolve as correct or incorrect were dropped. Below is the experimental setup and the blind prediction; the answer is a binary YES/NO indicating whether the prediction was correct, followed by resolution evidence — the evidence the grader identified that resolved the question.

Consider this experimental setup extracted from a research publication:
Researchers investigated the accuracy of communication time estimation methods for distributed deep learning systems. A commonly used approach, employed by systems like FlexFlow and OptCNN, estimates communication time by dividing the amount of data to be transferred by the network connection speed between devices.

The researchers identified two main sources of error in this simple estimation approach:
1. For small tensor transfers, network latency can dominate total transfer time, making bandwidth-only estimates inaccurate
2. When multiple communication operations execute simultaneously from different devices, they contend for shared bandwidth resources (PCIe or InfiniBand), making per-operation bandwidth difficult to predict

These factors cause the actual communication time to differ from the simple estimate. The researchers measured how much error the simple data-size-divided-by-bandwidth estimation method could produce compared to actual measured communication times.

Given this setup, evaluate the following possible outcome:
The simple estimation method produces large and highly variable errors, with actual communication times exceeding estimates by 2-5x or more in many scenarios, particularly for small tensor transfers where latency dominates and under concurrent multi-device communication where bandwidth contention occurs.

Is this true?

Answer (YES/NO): YES